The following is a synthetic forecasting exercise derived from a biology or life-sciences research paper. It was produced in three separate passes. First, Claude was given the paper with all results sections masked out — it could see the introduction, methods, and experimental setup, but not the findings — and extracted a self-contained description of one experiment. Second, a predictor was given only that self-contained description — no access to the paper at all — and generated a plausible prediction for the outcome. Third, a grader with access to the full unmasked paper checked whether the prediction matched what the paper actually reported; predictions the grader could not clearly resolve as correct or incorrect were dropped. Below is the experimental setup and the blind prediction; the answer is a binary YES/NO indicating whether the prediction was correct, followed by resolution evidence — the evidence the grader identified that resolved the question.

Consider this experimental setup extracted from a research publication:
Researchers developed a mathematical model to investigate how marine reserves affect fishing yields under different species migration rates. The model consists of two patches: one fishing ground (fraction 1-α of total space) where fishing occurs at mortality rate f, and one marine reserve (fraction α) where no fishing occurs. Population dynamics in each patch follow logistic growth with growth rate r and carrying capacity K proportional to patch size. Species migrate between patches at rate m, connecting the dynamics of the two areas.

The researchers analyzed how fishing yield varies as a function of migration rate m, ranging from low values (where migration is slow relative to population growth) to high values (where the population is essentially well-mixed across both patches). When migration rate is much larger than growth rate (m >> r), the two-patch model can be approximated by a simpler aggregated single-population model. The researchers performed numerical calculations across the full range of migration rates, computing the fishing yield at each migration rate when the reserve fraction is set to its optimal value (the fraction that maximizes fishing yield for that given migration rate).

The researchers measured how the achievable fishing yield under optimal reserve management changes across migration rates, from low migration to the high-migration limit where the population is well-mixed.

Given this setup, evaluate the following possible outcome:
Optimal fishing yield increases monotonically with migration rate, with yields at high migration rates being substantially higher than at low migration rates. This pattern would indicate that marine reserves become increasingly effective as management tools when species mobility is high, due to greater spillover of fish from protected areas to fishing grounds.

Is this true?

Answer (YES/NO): YES